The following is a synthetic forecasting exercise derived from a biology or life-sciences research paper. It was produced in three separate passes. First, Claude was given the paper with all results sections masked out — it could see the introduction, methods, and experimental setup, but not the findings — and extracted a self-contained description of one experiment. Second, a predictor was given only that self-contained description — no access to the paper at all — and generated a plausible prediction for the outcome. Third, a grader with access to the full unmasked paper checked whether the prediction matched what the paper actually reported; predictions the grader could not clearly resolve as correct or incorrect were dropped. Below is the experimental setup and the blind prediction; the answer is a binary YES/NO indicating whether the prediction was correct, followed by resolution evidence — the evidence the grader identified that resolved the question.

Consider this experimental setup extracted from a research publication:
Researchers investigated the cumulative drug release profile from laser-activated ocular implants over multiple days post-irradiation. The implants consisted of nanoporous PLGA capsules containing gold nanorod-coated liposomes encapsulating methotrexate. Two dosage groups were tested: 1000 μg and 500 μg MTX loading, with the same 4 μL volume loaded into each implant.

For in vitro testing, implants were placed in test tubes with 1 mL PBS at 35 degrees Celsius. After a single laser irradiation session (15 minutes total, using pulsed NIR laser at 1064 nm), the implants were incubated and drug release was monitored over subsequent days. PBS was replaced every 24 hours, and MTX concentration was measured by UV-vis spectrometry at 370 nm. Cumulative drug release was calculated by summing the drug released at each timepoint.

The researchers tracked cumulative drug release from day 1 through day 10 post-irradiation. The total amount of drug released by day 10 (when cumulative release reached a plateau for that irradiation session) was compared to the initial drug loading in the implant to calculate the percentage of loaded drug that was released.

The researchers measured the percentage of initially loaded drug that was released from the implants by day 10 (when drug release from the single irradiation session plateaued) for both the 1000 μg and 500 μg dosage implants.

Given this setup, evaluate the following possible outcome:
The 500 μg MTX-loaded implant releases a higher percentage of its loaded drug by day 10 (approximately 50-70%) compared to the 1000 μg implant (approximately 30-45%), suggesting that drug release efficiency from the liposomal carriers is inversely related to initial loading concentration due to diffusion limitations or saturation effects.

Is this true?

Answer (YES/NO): NO